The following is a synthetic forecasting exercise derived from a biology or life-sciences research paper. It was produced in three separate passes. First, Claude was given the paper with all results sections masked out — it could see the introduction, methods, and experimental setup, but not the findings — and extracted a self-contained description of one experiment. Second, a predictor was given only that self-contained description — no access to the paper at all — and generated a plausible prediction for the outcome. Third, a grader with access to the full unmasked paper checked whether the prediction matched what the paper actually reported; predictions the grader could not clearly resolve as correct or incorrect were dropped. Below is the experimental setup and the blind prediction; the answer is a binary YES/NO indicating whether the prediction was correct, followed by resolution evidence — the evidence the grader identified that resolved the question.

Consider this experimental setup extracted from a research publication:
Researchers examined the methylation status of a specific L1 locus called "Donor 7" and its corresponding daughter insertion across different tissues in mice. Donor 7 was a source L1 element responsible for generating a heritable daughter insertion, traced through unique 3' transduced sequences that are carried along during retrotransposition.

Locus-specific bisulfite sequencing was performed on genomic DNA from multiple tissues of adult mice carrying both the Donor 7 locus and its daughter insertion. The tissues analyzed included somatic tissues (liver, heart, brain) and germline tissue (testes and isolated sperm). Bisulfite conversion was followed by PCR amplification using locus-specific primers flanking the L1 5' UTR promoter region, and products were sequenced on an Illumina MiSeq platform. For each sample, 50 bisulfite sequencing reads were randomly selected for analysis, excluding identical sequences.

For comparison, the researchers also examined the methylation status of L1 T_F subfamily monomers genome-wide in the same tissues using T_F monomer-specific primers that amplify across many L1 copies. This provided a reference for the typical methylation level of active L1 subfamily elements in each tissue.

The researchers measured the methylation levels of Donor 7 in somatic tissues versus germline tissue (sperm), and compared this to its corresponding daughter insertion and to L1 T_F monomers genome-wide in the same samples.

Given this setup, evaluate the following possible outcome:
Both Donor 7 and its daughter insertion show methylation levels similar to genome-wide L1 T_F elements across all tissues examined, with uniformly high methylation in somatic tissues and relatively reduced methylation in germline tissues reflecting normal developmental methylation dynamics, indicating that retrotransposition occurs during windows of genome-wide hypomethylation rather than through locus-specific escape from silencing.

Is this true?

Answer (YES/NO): NO